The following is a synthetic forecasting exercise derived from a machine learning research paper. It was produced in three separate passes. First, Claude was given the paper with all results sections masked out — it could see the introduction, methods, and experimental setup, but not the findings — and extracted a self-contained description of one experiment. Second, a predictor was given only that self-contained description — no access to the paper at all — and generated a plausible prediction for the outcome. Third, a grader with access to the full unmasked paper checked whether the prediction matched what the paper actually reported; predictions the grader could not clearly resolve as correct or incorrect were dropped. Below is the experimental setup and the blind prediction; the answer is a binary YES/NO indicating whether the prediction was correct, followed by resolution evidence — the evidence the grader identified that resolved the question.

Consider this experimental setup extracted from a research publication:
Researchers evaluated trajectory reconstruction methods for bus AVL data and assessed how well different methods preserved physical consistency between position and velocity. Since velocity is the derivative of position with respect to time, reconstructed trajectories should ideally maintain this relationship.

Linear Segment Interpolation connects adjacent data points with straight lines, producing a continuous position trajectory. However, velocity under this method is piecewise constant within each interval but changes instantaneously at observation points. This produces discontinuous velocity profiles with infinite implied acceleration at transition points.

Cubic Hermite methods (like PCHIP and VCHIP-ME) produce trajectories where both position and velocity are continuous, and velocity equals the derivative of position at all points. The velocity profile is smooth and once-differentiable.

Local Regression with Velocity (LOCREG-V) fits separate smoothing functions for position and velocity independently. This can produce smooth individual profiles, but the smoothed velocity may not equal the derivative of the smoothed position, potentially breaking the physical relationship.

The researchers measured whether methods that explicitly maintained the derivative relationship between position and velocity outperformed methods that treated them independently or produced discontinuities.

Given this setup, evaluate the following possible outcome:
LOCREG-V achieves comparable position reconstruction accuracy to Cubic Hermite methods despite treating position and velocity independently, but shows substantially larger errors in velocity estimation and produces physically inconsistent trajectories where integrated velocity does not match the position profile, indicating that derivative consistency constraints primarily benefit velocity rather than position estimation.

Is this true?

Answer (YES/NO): NO